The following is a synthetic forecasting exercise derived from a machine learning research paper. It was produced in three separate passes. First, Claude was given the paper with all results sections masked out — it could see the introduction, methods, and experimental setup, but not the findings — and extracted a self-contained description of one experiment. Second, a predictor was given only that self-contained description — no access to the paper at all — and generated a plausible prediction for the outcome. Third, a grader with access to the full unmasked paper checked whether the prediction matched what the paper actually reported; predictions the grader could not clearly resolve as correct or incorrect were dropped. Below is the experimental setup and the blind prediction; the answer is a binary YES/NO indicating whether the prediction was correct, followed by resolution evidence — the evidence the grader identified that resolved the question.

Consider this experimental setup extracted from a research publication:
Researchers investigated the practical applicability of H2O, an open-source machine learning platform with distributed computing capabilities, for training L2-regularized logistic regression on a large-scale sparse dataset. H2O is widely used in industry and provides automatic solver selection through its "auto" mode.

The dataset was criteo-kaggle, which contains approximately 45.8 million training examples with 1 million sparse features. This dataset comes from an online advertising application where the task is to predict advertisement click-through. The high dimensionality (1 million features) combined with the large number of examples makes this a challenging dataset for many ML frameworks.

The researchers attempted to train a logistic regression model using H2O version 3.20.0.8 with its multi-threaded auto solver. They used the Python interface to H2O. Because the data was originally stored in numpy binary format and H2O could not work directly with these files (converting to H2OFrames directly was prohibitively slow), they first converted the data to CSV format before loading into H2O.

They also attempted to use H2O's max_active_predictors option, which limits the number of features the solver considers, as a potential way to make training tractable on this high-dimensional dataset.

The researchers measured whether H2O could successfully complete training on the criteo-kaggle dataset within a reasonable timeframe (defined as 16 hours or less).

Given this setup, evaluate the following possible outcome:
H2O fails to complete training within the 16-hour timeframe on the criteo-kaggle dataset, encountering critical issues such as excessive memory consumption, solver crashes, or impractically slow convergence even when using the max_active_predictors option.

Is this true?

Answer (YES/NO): YES